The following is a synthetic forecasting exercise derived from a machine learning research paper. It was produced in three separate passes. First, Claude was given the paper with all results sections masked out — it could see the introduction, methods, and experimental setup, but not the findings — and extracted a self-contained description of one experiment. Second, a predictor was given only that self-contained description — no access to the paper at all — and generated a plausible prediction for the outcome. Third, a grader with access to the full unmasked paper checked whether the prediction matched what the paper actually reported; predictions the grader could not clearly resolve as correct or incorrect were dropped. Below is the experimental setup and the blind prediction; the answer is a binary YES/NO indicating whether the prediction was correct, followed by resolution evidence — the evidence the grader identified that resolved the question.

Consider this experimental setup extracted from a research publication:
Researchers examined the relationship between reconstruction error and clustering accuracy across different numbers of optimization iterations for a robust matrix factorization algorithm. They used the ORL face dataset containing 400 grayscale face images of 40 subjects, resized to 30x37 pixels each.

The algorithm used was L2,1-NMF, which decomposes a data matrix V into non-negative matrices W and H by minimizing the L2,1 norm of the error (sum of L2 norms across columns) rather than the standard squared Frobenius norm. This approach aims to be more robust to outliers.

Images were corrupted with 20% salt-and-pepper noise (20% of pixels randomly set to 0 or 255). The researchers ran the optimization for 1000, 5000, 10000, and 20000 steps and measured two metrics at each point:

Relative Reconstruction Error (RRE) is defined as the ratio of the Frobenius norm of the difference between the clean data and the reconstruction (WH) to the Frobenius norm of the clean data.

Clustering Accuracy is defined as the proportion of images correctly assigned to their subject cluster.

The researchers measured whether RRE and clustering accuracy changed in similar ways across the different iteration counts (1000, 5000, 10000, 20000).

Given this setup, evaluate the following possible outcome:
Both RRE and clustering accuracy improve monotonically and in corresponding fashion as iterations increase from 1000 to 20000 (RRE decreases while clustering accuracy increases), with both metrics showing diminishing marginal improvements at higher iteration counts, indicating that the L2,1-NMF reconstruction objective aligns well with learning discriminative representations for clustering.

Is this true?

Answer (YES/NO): NO